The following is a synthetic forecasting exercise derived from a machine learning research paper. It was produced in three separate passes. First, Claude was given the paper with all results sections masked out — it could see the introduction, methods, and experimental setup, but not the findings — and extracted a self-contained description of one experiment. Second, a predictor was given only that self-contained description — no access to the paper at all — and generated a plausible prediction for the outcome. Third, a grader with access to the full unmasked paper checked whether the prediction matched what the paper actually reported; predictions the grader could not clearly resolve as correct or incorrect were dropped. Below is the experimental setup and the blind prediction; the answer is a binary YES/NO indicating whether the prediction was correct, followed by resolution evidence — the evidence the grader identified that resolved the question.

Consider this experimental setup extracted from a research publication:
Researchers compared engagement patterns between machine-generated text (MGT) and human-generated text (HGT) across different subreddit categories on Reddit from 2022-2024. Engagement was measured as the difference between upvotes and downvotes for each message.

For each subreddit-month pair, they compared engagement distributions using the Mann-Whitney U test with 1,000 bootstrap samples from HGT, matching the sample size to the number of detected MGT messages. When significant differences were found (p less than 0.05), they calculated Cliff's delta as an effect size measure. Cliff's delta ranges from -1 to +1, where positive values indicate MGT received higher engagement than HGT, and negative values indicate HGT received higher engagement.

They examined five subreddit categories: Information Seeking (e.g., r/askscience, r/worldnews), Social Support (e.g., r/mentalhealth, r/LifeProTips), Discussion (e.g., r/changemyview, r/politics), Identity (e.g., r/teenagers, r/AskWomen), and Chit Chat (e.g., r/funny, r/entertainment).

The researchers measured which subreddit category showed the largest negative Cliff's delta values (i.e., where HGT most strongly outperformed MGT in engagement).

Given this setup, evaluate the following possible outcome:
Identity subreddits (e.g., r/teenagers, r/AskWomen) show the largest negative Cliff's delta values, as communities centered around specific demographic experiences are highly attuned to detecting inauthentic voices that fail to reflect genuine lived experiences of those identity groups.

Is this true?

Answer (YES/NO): NO